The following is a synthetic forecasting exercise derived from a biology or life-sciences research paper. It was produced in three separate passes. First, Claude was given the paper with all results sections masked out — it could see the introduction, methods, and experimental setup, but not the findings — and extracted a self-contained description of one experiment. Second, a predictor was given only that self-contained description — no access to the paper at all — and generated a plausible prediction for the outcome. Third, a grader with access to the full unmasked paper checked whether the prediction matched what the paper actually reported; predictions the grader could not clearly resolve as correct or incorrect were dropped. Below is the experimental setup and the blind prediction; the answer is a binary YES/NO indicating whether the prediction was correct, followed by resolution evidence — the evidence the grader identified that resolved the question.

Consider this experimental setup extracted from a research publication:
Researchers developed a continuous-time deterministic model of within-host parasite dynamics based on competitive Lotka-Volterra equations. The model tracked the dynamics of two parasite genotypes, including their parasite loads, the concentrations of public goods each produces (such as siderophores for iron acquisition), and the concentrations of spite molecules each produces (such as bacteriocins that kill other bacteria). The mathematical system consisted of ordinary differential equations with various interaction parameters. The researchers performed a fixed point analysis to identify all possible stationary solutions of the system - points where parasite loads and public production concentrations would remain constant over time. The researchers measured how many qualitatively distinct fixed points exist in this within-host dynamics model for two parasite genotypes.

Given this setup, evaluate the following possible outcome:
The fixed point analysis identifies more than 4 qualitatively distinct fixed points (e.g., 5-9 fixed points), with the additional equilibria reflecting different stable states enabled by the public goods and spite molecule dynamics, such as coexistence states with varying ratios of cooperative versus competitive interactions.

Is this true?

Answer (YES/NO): NO